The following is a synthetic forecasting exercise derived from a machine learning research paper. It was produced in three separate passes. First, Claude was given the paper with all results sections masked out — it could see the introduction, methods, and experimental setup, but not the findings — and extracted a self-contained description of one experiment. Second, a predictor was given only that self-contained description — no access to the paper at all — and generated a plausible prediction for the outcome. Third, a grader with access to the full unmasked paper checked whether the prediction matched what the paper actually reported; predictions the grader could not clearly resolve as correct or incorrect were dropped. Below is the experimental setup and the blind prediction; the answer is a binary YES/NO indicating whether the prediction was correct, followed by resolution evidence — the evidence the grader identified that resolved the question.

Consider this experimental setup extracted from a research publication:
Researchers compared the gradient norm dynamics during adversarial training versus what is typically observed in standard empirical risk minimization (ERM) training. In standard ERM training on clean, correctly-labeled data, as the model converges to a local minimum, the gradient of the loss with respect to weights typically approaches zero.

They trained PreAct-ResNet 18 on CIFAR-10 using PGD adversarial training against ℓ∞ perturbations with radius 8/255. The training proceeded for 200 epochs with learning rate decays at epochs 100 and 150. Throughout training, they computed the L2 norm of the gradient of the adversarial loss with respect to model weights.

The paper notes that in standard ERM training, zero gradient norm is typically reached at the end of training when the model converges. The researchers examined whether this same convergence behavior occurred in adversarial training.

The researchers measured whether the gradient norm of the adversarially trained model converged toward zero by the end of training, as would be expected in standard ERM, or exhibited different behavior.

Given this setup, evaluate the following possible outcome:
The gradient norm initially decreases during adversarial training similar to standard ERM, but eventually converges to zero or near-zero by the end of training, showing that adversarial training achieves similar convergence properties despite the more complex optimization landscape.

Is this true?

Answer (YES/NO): NO